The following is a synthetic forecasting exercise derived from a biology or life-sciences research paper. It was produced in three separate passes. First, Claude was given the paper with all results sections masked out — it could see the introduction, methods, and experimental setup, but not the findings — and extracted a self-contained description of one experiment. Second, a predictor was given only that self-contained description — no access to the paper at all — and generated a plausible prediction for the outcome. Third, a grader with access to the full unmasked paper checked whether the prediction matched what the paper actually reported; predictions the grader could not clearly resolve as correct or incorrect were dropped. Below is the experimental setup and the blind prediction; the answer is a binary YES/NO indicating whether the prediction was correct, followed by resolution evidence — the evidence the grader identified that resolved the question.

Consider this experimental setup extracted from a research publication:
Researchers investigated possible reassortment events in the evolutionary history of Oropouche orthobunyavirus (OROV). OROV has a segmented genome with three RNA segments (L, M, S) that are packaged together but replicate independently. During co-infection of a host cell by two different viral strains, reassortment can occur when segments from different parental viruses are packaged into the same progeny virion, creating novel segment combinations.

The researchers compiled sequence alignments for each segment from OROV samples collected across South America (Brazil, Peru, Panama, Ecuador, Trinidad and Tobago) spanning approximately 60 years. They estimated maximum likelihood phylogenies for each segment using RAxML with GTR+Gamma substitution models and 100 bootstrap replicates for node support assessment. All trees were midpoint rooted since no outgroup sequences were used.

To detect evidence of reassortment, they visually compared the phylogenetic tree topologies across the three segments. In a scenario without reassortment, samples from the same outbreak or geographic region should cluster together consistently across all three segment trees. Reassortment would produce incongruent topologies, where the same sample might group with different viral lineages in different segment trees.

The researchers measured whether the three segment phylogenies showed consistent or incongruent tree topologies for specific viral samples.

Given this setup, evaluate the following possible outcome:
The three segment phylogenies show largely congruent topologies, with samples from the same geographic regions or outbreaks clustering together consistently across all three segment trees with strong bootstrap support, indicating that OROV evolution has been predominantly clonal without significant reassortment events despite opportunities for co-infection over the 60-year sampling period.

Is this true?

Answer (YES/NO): NO